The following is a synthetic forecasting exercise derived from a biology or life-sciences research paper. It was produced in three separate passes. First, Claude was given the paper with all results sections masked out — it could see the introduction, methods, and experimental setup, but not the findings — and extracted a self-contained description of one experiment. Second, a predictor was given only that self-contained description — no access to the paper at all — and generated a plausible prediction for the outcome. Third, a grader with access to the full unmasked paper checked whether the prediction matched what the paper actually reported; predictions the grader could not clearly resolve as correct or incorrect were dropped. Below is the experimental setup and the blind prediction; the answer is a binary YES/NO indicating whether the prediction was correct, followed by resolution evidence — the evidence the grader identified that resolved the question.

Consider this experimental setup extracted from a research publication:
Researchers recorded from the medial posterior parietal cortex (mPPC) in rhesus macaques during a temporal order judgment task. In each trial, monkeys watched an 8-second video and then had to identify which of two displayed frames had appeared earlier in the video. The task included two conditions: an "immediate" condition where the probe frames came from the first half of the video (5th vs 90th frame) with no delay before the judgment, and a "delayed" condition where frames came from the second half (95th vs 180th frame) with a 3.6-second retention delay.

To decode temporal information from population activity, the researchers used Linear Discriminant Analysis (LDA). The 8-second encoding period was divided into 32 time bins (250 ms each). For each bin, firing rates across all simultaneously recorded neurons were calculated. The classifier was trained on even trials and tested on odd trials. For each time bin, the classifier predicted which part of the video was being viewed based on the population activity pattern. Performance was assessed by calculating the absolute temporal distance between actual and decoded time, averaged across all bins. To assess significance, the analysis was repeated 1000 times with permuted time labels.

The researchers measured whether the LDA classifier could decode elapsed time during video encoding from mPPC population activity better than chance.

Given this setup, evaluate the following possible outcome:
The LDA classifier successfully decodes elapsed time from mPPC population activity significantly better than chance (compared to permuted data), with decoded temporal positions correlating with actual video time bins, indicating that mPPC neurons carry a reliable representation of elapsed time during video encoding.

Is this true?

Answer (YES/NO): YES